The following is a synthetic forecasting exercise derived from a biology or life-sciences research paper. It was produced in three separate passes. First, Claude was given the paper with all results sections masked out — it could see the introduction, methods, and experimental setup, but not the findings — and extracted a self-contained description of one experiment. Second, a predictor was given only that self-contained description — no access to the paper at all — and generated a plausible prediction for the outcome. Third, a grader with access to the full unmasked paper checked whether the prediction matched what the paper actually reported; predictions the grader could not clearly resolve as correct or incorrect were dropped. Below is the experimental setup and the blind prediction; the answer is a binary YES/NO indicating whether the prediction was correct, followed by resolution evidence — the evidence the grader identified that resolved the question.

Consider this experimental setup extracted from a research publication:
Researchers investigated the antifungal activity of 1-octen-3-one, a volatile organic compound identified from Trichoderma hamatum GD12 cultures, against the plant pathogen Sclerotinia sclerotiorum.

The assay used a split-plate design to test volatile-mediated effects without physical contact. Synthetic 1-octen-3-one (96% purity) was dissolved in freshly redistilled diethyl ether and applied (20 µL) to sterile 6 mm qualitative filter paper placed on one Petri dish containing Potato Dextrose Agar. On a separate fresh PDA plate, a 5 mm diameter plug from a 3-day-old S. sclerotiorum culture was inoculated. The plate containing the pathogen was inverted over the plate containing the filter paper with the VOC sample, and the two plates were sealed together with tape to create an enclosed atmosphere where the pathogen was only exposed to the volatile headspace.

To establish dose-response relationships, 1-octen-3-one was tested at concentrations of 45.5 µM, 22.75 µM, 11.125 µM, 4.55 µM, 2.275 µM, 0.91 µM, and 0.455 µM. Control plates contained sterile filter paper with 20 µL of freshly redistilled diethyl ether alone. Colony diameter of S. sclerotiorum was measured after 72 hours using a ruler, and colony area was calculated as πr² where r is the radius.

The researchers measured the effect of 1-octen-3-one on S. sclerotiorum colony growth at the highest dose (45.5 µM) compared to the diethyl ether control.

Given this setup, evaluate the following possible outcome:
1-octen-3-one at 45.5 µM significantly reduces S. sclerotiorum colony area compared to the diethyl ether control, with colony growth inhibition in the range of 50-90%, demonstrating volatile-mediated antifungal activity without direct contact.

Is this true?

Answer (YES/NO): NO